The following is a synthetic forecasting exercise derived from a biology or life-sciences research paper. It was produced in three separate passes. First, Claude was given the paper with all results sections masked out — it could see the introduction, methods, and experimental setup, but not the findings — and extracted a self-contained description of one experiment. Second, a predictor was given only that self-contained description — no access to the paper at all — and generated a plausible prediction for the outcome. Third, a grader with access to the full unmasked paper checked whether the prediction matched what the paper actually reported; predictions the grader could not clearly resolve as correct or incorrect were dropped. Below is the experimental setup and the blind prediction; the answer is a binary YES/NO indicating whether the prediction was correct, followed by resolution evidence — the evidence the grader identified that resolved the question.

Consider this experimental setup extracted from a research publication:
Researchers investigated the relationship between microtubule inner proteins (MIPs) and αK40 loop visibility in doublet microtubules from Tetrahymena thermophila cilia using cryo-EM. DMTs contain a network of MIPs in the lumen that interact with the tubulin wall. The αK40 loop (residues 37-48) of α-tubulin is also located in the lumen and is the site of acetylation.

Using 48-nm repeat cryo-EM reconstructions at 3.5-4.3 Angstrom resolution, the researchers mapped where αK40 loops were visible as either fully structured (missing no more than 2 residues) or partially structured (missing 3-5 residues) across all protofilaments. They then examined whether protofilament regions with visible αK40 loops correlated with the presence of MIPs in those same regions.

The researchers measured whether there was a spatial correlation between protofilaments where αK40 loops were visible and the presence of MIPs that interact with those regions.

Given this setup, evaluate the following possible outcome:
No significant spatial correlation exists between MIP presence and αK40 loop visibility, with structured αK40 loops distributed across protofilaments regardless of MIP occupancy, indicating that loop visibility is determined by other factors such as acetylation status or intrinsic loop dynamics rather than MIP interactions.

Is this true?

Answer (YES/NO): NO